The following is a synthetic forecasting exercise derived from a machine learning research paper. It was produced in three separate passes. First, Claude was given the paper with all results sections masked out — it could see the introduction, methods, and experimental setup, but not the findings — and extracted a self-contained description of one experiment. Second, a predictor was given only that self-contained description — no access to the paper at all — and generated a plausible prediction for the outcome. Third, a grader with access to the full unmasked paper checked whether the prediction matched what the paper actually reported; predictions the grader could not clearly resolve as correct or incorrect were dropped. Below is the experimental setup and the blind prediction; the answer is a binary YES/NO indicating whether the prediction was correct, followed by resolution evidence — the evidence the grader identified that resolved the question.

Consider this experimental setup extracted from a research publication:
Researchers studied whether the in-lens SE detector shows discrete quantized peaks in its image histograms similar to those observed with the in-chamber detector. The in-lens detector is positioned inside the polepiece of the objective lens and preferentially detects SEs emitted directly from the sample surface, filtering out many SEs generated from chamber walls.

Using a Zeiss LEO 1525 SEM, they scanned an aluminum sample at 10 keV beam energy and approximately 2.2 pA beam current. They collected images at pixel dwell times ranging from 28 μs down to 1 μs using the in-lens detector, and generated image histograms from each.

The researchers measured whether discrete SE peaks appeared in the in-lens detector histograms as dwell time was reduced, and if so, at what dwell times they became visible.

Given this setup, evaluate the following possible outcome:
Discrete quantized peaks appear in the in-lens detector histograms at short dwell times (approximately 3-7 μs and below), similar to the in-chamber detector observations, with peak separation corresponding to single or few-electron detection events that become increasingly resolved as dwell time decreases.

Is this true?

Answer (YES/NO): YES